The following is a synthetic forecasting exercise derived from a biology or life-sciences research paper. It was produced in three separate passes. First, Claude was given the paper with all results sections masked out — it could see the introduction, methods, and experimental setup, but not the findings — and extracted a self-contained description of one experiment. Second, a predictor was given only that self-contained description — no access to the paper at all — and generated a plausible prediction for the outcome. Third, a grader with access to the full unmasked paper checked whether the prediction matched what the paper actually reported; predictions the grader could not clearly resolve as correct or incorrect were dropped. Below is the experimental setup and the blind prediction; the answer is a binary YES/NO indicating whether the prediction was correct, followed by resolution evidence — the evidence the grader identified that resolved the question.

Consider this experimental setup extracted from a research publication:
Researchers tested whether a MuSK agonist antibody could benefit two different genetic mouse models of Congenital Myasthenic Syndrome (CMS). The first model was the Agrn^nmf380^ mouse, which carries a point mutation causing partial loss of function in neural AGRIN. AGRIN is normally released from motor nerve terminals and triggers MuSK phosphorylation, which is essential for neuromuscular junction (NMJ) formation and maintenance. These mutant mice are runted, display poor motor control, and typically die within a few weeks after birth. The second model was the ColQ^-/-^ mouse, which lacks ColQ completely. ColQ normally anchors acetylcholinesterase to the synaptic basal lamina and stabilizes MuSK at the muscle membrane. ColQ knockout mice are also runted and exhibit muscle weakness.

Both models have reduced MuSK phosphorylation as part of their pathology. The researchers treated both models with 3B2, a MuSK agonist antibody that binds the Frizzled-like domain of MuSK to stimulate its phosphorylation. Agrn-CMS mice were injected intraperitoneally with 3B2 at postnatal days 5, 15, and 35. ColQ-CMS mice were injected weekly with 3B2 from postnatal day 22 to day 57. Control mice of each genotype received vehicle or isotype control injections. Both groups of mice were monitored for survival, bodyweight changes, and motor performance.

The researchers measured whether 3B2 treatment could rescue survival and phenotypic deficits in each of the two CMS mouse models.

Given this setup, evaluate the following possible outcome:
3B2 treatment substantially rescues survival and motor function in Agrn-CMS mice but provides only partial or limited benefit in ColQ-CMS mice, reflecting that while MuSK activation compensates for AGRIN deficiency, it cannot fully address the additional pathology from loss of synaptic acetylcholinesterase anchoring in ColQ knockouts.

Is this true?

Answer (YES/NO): NO